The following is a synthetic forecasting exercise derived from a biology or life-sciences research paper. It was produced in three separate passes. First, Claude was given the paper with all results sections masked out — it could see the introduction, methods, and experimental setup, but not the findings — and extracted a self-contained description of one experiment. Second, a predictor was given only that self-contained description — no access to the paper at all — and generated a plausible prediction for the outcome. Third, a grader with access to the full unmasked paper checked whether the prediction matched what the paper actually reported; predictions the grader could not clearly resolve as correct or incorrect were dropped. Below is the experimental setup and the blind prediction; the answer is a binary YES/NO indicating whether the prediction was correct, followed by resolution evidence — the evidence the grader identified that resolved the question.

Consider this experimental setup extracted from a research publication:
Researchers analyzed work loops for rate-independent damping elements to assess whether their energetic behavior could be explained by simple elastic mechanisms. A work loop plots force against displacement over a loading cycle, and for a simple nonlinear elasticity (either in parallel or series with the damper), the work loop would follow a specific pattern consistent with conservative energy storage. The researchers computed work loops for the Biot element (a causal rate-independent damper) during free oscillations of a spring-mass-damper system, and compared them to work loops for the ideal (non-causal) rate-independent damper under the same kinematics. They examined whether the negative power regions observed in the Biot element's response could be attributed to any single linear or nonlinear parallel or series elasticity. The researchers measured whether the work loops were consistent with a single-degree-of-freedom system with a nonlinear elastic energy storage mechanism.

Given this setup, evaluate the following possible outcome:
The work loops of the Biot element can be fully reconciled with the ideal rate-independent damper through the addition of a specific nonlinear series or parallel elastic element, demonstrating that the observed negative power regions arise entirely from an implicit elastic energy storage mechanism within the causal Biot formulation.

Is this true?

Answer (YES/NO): NO